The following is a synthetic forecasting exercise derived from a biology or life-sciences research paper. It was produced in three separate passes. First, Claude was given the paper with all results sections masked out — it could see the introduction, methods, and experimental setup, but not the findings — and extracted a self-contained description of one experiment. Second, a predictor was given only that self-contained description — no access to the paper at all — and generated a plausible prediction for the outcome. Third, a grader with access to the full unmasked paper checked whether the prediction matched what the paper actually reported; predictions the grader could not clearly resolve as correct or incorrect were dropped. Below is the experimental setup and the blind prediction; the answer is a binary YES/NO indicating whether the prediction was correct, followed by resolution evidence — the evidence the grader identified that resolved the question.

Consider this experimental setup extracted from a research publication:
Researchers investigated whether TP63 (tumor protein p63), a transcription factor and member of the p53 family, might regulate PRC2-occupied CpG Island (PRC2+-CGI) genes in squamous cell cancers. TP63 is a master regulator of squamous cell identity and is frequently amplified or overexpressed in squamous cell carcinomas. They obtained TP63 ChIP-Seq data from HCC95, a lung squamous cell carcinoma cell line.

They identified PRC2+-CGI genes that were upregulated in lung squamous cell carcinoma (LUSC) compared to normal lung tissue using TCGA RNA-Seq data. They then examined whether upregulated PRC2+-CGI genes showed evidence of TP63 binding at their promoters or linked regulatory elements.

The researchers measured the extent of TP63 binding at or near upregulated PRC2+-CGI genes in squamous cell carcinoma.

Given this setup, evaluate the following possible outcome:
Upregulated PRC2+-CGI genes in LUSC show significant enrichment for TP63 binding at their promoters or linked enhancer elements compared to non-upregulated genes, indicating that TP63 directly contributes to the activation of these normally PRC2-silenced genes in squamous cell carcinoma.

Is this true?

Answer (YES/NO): YES